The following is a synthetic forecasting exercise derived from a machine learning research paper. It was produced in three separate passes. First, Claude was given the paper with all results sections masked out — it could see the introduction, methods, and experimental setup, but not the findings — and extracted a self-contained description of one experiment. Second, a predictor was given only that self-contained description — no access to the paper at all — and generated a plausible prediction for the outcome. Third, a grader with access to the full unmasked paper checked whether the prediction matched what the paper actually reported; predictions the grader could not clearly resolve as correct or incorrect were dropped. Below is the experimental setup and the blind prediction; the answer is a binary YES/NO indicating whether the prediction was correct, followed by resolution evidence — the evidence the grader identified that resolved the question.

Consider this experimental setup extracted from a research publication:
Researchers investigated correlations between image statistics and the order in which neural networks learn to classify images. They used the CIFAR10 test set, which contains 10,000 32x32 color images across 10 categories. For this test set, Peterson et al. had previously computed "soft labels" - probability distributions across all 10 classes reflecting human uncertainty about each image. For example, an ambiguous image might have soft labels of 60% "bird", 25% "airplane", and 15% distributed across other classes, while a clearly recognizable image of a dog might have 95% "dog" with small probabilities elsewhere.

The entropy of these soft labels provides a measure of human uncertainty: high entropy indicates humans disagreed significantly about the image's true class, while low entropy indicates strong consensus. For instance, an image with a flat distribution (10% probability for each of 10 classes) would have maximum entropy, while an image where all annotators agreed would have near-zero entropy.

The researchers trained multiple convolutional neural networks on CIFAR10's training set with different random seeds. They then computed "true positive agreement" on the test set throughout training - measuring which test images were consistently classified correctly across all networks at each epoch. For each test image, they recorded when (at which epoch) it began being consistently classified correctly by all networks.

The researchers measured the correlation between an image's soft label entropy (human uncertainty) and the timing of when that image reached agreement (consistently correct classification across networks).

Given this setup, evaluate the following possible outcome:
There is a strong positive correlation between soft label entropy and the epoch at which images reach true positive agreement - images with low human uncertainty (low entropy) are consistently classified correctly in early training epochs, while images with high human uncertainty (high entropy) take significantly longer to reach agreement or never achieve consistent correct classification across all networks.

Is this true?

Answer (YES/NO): NO